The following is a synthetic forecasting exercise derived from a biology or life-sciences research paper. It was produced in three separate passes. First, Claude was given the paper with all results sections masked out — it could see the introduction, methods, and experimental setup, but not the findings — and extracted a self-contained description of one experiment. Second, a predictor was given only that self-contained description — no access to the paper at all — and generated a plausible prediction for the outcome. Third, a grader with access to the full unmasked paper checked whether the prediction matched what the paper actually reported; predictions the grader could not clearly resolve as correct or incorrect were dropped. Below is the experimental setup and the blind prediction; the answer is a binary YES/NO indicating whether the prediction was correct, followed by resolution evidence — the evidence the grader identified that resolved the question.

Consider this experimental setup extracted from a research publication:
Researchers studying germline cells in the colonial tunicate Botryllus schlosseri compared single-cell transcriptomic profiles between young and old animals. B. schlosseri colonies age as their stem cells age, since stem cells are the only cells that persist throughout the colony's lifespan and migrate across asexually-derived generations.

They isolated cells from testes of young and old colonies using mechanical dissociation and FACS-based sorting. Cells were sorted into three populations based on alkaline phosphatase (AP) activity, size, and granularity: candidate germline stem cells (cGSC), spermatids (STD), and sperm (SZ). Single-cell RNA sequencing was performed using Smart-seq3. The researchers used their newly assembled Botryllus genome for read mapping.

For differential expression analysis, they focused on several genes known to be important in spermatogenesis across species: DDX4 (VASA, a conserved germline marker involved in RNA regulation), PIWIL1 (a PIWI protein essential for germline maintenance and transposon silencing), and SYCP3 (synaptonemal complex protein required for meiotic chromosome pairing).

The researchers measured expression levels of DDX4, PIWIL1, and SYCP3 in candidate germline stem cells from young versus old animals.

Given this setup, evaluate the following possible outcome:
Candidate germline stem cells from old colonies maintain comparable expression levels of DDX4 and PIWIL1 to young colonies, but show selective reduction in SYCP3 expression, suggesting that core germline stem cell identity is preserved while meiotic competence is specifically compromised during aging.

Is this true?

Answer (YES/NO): NO